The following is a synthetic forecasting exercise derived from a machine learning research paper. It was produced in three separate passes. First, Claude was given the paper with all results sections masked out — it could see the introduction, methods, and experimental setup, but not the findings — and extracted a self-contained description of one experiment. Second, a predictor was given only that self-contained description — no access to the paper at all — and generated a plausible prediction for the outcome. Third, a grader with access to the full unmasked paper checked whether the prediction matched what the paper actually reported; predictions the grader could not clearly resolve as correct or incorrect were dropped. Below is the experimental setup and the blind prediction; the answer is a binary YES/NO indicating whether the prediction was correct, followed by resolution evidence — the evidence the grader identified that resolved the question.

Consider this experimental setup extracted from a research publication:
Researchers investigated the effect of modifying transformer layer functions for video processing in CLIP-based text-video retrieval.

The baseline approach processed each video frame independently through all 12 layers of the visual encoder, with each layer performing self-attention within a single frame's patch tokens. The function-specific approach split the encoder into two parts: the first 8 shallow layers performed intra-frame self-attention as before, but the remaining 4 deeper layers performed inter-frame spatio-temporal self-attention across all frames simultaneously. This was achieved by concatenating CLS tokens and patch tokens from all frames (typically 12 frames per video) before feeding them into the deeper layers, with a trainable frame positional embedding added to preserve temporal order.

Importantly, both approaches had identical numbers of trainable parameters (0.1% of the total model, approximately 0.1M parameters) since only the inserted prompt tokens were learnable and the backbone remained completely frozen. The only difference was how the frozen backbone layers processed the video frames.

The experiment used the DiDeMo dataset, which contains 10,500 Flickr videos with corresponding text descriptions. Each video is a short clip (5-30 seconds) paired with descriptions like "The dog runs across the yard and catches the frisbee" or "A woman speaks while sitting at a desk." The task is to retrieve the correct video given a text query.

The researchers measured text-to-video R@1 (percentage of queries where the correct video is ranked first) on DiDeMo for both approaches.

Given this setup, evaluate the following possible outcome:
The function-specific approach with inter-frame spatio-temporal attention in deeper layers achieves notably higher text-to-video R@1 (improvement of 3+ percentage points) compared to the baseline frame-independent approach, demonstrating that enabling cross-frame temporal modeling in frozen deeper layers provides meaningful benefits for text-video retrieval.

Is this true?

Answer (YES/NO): YES